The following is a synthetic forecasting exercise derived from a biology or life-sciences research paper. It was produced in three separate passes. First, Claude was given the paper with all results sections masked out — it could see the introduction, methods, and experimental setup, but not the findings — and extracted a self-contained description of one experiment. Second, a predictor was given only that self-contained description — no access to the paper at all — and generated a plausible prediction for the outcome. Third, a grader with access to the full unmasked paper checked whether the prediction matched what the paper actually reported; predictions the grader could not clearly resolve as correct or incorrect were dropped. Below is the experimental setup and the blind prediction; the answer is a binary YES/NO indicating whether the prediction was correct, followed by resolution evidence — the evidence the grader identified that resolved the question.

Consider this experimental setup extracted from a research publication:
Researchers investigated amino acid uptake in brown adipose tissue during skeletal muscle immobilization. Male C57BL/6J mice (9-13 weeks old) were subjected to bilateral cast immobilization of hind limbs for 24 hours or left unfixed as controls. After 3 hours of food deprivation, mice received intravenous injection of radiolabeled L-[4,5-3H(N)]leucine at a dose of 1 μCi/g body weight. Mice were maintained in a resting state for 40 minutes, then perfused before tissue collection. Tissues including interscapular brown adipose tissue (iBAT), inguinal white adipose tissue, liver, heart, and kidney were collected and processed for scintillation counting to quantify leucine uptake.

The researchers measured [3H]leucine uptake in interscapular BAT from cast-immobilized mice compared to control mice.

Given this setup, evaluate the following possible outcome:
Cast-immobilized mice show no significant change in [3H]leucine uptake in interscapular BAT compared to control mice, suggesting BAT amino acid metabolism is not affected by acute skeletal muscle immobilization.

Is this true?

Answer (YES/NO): NO